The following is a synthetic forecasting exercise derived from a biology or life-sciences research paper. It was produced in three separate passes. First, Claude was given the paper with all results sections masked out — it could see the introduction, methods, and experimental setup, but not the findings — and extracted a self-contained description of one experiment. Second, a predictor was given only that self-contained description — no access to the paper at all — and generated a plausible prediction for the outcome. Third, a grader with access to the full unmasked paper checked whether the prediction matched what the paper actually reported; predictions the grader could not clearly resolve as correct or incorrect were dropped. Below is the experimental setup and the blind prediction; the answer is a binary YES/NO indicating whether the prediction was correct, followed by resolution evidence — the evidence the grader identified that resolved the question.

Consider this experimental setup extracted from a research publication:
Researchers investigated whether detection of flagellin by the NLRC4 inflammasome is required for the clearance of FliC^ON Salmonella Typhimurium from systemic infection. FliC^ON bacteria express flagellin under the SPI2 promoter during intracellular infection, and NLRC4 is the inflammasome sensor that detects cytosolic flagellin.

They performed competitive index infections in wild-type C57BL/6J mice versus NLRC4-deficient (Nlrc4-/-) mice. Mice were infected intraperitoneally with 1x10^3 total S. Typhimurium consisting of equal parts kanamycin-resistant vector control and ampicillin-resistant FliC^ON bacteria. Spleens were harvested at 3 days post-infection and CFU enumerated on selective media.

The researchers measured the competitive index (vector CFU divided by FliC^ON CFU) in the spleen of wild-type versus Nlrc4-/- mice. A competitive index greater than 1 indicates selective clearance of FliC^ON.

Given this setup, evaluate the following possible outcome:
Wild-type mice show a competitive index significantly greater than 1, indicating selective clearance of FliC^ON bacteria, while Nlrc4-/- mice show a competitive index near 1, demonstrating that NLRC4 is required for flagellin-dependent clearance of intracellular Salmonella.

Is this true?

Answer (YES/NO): YES